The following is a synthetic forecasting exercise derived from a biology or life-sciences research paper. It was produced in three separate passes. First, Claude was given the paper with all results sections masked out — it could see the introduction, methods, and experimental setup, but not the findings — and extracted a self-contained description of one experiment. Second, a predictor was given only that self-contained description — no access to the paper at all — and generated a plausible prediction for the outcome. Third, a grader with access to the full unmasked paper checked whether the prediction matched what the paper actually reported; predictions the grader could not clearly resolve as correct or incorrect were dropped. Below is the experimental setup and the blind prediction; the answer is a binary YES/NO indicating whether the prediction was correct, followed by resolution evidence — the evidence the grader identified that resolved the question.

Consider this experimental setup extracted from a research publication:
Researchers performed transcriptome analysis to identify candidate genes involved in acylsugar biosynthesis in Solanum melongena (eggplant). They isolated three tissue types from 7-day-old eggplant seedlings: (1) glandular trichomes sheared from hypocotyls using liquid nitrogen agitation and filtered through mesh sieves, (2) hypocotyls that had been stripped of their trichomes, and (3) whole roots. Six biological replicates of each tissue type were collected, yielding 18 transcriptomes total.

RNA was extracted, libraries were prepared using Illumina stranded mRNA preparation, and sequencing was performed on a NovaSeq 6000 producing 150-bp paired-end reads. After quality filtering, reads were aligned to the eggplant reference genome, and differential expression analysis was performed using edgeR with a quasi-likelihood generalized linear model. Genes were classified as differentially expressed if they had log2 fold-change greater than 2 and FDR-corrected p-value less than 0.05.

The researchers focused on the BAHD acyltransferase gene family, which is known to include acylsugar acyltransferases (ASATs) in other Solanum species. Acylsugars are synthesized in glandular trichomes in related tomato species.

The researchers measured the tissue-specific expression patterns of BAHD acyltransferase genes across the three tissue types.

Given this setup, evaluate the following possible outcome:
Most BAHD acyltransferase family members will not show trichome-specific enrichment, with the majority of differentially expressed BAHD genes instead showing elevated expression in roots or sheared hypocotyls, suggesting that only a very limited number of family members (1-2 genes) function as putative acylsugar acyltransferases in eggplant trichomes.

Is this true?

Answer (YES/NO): NO